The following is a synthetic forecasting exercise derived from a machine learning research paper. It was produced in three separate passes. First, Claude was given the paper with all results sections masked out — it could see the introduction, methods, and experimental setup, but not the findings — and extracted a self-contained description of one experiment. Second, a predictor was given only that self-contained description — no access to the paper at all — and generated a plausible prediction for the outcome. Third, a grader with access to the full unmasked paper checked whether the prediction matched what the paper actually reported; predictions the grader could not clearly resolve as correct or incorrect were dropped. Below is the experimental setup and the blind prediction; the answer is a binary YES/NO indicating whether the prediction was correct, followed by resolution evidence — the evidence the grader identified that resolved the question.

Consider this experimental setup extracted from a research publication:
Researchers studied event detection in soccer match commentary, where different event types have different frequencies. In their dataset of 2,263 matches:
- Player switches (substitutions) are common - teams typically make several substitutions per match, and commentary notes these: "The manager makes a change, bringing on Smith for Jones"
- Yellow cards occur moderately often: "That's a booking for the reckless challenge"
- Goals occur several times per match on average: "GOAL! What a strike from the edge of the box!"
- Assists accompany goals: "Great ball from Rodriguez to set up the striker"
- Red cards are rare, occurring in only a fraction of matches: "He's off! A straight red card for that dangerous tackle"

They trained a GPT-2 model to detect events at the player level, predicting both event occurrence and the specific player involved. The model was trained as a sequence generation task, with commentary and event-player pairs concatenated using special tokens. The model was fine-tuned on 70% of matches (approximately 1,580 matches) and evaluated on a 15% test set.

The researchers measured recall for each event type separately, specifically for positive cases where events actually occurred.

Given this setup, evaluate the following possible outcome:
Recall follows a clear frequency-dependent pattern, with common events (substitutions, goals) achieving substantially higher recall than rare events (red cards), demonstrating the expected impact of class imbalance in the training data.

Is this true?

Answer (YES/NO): YES